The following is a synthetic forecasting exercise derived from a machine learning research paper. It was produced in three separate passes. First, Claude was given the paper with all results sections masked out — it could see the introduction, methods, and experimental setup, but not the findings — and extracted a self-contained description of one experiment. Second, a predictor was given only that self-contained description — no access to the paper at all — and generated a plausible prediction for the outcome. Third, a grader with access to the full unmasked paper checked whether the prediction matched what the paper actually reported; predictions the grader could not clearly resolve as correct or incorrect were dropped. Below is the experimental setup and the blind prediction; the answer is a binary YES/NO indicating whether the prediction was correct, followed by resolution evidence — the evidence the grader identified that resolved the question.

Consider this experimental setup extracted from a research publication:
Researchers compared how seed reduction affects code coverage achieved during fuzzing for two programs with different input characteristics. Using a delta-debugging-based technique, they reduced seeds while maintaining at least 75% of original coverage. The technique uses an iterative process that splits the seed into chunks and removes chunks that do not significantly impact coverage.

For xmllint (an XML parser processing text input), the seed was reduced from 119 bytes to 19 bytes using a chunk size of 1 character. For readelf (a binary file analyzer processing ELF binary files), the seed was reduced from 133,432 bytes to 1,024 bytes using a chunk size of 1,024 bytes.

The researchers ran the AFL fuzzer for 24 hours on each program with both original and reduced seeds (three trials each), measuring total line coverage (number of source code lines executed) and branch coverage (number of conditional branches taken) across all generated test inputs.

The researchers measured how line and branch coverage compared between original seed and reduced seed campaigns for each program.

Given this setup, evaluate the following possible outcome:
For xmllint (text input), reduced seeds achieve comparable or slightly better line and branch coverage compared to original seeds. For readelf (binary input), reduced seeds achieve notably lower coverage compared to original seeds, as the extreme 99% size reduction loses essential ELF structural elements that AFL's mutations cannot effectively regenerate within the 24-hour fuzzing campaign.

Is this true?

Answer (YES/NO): NO